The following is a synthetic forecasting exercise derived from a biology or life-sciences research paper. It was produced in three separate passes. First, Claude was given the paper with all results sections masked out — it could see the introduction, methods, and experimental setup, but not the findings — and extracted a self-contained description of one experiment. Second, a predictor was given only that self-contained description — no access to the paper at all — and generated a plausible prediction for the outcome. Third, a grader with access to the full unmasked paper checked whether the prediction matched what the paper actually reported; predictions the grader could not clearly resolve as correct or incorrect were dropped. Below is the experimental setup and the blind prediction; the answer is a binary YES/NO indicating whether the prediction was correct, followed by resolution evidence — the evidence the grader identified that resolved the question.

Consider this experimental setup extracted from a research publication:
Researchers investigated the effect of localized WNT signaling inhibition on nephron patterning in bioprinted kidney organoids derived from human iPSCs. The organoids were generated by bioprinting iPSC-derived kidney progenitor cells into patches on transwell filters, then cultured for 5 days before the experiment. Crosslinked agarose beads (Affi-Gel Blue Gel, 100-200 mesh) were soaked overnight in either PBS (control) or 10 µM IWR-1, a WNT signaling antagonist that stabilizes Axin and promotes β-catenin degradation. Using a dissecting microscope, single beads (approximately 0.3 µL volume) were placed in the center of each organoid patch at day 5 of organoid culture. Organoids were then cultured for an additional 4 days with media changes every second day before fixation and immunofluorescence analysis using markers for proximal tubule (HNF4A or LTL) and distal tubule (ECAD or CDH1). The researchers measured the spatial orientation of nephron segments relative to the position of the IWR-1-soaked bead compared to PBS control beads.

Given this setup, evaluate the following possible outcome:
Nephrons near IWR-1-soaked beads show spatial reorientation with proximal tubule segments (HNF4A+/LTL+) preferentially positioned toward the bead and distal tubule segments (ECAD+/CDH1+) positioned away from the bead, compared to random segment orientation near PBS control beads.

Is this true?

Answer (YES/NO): NO